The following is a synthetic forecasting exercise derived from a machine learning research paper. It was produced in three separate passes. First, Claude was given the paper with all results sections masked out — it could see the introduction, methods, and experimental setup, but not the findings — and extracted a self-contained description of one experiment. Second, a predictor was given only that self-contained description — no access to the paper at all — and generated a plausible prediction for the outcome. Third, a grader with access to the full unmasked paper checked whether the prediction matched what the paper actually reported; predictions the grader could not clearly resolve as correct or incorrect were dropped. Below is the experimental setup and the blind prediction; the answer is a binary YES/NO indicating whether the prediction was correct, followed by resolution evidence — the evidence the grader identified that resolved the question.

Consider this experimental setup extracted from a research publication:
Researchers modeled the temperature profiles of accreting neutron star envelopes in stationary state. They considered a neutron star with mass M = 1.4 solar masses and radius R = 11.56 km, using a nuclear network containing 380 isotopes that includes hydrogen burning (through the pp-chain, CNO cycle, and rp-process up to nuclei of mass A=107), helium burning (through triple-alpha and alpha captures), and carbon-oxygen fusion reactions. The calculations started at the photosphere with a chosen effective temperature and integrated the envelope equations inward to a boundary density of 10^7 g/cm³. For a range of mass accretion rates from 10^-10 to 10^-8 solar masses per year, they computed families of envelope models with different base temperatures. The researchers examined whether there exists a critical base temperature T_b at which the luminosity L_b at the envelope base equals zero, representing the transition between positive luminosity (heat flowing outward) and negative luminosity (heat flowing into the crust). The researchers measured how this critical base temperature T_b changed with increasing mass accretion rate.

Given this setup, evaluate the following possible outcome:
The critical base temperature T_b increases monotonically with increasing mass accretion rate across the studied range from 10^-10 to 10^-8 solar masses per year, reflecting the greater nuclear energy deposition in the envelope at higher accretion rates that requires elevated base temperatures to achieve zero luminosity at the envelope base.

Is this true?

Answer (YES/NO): YES